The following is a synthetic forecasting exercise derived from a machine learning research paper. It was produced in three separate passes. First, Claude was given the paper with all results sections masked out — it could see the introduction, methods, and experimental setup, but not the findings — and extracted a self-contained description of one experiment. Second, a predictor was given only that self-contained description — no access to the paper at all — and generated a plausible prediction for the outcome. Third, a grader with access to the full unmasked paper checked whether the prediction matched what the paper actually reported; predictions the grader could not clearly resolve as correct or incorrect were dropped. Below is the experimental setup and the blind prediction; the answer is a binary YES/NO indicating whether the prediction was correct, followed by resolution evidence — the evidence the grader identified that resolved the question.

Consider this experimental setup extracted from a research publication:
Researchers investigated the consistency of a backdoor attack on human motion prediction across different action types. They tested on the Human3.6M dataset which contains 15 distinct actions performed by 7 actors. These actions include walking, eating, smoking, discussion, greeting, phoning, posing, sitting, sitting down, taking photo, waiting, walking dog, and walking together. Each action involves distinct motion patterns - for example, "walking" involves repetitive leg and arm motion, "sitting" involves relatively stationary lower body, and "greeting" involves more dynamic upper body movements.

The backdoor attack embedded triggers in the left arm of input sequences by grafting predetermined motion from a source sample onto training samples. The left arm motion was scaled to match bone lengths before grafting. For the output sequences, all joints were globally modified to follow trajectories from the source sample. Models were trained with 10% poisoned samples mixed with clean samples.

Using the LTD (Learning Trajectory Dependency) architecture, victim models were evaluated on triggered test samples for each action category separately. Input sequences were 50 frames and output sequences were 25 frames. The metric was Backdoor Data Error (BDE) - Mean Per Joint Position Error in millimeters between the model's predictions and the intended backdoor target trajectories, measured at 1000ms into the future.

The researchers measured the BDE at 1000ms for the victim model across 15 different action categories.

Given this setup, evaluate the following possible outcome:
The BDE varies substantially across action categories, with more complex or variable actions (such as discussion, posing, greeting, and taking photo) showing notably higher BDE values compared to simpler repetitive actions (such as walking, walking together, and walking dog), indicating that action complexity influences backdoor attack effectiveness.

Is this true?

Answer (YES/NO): NO